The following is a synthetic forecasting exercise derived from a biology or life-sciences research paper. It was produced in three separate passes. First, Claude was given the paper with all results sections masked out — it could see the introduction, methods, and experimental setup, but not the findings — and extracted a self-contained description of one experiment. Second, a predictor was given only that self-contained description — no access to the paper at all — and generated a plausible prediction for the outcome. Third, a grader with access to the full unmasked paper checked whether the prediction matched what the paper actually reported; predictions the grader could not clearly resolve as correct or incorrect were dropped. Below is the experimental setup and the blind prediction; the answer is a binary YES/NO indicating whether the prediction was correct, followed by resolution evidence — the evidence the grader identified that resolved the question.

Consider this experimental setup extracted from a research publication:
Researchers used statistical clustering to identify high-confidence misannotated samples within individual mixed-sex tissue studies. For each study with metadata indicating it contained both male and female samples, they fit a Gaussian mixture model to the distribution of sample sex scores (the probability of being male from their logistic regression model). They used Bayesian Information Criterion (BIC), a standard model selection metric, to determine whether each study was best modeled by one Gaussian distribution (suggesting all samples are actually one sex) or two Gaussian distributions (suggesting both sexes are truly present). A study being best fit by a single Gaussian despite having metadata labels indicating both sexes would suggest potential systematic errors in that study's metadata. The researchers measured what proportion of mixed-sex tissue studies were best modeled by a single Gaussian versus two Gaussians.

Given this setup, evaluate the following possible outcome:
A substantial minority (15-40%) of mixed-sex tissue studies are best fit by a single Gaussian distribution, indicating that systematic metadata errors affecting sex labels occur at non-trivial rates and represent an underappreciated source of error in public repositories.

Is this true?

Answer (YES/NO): YES